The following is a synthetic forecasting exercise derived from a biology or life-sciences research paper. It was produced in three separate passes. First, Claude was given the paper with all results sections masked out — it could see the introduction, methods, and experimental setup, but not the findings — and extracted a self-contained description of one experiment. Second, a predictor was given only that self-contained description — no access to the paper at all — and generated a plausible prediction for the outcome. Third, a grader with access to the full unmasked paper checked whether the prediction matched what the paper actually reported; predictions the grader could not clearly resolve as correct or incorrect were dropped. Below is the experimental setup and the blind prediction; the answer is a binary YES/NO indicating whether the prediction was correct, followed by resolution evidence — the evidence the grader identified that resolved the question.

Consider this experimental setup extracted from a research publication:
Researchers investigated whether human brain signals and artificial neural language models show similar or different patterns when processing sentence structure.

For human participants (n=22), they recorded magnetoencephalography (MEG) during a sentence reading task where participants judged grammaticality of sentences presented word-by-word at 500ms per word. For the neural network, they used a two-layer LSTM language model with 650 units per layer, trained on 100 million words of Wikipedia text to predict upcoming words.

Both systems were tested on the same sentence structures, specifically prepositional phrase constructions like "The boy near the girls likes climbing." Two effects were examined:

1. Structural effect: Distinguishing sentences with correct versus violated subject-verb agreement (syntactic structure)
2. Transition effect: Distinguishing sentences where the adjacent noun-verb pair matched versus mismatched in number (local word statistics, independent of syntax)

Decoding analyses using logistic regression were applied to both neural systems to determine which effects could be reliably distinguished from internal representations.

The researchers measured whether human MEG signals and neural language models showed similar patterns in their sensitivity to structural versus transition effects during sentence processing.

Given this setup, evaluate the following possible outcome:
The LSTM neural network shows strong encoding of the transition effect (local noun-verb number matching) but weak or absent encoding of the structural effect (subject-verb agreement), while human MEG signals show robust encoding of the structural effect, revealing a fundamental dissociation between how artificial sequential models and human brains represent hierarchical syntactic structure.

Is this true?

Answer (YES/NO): NO